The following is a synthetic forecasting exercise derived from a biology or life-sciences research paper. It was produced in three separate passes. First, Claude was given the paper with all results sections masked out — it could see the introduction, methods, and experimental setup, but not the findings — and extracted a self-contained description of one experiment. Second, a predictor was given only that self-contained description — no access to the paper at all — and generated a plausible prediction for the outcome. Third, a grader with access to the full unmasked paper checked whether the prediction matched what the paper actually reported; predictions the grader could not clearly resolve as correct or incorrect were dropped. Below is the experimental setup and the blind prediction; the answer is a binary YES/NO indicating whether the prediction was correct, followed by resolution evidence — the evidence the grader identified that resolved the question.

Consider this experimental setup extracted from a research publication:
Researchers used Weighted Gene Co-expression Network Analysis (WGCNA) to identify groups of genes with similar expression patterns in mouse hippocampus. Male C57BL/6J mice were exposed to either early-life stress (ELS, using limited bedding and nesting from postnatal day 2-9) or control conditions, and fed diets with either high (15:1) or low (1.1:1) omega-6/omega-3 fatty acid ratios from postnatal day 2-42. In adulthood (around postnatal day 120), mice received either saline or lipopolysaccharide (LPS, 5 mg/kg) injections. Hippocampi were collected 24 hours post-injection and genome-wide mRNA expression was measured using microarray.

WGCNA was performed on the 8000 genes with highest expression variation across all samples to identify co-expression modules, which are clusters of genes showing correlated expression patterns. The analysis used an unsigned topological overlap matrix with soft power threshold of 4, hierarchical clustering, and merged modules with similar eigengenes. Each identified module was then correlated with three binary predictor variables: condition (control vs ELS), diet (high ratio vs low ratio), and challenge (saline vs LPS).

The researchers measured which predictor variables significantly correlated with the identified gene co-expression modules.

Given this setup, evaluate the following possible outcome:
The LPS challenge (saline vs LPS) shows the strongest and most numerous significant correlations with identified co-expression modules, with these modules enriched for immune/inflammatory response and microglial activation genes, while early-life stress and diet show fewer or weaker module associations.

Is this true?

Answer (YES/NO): NO